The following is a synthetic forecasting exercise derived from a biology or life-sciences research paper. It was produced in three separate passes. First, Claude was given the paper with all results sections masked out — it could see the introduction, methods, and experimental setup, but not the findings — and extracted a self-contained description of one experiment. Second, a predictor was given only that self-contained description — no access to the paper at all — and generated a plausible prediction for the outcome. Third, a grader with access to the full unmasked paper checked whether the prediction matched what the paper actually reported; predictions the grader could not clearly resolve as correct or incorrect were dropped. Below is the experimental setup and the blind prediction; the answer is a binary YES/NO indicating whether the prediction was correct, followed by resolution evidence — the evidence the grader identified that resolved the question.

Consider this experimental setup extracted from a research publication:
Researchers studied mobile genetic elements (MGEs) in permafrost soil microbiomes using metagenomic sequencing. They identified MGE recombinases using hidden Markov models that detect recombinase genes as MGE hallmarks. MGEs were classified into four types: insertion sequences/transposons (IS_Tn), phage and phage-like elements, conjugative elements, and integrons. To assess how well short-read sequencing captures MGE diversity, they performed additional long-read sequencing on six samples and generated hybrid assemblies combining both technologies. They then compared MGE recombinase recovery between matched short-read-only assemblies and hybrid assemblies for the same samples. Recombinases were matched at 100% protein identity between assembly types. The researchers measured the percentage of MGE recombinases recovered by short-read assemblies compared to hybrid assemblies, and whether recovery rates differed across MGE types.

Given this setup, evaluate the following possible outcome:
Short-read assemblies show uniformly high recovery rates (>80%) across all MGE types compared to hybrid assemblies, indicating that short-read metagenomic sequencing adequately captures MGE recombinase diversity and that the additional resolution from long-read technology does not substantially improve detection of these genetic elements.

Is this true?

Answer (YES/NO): NO